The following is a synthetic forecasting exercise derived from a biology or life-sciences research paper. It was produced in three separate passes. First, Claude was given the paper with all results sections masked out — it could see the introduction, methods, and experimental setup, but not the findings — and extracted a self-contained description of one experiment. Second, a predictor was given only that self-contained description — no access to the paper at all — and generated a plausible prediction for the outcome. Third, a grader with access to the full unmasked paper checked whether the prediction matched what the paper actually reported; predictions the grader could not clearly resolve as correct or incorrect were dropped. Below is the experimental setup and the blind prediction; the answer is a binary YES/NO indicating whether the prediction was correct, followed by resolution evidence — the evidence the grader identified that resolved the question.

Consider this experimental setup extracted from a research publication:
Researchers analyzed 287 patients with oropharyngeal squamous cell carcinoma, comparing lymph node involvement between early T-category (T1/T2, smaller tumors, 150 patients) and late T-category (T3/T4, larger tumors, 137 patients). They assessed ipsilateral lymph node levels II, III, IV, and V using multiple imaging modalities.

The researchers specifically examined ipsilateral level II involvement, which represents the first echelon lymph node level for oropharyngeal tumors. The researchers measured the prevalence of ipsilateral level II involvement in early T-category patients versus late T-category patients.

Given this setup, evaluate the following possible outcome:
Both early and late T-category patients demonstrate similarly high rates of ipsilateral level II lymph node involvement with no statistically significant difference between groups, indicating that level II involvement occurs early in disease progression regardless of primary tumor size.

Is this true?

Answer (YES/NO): YES